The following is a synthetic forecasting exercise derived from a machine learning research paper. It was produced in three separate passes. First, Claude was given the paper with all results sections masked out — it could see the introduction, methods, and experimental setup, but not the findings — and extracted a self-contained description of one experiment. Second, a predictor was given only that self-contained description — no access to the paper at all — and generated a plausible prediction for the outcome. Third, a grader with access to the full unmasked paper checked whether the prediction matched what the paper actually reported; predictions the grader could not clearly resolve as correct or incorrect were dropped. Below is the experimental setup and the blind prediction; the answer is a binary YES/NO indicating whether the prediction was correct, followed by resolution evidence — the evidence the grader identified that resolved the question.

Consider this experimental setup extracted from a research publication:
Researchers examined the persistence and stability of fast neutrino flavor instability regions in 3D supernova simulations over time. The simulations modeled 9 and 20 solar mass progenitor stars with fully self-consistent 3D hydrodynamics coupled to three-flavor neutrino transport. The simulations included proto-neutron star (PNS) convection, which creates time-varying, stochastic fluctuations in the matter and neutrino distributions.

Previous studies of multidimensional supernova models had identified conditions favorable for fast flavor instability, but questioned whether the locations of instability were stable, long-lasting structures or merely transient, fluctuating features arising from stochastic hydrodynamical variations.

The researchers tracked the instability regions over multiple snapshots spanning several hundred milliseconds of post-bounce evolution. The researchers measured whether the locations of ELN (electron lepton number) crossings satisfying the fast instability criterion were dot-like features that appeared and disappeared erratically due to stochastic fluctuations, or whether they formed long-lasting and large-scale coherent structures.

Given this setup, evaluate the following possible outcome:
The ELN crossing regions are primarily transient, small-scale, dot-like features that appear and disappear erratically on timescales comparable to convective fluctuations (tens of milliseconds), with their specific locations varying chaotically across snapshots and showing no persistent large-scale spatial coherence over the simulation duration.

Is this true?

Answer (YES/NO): NO